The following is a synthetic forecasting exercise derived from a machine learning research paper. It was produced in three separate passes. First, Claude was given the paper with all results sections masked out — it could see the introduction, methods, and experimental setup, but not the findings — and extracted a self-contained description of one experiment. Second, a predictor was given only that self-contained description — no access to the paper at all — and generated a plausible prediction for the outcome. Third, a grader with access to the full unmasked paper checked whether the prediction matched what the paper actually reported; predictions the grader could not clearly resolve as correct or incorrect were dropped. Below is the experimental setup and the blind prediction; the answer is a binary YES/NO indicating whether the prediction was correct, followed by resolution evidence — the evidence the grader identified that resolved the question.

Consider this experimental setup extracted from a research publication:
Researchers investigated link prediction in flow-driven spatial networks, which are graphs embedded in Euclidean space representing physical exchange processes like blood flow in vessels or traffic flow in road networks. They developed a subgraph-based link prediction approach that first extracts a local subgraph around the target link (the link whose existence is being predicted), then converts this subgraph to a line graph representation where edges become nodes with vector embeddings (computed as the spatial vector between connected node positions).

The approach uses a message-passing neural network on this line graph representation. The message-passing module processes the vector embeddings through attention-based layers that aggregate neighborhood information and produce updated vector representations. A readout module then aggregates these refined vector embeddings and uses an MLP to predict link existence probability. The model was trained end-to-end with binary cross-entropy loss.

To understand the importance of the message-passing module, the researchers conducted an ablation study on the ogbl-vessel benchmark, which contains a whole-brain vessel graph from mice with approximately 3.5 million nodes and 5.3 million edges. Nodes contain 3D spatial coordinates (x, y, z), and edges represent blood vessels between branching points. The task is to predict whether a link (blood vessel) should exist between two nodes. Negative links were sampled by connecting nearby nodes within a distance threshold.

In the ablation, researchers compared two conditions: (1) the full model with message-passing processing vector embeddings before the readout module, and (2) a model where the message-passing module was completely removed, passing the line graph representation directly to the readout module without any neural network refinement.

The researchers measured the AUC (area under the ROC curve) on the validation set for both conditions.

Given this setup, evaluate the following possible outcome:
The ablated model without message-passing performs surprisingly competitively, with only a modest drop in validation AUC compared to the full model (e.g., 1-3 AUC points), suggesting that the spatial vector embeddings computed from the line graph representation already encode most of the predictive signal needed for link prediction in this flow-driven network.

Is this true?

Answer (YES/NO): NO